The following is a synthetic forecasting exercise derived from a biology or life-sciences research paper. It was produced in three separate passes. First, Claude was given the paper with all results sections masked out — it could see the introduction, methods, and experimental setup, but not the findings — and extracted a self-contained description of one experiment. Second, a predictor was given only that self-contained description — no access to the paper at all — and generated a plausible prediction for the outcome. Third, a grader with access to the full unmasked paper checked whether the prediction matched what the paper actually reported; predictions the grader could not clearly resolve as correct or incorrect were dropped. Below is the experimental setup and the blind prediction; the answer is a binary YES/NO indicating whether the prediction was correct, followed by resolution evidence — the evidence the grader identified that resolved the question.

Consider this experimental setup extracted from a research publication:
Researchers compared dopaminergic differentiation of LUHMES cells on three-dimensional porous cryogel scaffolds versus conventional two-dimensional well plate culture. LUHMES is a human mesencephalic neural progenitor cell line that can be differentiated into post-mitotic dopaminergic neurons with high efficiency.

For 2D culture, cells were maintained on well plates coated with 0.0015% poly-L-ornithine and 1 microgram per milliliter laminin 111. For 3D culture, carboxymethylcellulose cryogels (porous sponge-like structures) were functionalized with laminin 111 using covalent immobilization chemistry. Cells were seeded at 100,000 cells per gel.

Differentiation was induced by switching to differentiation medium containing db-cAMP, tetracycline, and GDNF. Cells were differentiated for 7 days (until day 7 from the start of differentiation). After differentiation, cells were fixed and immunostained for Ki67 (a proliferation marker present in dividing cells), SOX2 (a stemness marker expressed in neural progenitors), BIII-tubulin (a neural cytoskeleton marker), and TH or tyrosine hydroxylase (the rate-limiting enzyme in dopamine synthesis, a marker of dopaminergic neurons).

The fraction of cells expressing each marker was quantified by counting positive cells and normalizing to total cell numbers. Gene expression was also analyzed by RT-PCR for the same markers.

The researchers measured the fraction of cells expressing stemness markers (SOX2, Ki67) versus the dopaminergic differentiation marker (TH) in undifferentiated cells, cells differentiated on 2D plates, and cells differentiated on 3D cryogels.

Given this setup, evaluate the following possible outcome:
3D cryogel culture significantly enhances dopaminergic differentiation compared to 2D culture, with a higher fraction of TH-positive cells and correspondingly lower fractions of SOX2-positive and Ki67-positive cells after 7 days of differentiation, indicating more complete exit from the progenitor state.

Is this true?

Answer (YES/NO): NO